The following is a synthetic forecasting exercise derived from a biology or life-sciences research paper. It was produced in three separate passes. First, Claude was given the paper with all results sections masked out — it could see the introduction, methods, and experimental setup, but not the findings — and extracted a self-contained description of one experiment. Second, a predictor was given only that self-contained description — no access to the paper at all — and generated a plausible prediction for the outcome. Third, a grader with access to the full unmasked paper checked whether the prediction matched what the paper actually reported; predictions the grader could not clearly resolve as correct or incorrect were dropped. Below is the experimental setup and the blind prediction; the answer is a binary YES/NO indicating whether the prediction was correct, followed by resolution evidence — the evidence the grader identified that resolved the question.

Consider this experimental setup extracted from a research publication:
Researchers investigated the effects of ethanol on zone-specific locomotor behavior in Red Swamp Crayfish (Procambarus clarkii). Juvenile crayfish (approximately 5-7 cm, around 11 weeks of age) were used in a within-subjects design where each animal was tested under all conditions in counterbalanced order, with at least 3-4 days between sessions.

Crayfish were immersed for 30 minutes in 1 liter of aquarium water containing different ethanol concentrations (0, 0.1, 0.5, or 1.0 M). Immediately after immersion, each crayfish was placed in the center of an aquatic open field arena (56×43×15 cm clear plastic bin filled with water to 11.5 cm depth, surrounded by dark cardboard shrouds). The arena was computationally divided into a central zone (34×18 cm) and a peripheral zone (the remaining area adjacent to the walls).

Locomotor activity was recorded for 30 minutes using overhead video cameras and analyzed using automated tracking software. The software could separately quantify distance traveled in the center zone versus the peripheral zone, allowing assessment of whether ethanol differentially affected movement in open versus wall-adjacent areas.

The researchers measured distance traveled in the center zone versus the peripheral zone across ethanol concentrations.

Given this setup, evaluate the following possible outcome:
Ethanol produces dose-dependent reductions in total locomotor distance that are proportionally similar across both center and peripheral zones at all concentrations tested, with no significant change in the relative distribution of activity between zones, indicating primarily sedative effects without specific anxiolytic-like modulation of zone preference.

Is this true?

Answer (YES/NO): NO